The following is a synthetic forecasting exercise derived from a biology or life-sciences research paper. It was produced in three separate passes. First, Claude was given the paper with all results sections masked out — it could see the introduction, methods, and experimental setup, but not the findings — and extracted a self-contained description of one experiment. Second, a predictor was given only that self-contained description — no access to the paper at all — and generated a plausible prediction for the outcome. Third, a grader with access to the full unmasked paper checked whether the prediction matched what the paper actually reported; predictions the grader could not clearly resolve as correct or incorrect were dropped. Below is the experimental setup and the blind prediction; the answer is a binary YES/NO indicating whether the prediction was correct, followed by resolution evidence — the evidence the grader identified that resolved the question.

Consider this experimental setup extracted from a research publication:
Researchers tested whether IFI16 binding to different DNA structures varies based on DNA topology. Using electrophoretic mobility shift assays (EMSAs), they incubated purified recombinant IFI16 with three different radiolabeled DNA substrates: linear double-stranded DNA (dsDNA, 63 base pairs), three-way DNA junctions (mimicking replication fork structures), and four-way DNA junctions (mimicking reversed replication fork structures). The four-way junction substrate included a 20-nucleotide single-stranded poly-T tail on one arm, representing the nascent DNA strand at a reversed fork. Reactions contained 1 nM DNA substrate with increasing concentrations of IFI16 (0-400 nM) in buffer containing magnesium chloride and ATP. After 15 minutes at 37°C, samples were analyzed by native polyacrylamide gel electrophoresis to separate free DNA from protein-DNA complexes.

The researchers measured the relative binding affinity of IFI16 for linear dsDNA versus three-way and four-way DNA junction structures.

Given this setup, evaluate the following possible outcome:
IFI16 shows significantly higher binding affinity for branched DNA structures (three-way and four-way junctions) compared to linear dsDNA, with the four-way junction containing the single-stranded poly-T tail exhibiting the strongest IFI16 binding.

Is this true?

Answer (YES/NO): NO